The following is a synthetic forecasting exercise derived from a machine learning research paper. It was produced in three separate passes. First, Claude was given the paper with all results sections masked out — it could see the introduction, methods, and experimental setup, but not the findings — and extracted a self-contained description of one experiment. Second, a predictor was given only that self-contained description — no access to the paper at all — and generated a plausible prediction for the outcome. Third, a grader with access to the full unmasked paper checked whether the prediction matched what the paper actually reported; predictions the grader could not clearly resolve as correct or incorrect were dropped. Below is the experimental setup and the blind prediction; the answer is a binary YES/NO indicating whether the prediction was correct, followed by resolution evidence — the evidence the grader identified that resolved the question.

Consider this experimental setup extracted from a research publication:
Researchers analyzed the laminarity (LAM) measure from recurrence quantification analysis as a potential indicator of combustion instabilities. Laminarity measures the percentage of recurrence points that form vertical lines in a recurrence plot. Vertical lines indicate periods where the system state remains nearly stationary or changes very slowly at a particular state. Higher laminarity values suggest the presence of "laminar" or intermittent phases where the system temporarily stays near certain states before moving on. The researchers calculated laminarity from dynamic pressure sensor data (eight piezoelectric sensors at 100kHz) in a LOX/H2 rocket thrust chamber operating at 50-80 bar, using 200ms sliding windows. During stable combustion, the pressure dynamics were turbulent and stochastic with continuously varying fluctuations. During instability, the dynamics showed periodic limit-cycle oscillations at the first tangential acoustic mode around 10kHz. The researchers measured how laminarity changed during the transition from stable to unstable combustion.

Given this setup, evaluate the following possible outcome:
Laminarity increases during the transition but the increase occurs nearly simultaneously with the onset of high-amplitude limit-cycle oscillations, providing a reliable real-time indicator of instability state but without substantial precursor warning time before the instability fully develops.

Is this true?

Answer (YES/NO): NO